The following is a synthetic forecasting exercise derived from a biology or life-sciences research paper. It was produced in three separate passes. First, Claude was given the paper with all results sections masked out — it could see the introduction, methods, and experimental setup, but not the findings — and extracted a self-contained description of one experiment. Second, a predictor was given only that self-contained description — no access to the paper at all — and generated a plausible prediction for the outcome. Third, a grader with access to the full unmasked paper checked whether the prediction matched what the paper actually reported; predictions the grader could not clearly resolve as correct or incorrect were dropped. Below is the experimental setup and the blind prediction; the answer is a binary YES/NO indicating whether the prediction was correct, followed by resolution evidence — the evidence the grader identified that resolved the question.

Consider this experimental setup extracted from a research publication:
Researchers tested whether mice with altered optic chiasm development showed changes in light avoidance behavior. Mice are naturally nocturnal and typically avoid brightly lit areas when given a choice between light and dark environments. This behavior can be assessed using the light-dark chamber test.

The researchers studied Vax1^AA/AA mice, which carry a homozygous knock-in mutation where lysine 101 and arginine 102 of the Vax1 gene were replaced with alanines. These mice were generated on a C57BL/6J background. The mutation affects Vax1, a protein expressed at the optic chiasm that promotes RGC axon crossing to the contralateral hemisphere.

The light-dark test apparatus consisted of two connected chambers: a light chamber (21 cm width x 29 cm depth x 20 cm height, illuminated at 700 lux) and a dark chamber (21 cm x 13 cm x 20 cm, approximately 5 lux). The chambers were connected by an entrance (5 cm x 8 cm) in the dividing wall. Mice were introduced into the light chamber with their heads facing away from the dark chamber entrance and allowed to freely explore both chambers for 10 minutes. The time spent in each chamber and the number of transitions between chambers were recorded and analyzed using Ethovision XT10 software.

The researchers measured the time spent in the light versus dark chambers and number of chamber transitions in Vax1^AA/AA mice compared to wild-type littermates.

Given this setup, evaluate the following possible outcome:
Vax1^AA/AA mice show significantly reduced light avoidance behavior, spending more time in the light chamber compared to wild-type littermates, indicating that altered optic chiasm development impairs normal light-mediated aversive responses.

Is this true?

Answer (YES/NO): NO